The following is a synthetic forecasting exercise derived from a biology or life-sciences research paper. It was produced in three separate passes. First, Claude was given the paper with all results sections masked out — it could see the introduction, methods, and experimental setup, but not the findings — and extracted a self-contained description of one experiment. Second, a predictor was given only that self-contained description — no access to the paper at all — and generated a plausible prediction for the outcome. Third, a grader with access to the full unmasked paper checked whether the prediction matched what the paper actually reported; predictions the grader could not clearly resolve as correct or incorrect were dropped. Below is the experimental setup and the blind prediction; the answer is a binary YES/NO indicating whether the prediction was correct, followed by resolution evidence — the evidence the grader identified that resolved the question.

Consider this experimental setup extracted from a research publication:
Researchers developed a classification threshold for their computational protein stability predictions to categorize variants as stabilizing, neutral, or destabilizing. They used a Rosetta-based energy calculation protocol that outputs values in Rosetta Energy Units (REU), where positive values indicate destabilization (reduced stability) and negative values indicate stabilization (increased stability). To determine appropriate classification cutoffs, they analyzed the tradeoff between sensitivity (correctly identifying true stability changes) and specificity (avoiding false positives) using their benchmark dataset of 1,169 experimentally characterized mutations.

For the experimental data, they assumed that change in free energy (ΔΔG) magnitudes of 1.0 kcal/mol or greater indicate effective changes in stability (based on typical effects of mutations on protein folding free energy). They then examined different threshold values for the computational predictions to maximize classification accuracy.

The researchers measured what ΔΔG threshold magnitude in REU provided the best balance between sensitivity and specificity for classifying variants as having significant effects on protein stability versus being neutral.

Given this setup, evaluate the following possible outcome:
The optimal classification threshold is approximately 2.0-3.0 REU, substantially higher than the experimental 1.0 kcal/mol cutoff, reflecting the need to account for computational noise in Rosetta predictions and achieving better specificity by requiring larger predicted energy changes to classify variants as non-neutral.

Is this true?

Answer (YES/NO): NO